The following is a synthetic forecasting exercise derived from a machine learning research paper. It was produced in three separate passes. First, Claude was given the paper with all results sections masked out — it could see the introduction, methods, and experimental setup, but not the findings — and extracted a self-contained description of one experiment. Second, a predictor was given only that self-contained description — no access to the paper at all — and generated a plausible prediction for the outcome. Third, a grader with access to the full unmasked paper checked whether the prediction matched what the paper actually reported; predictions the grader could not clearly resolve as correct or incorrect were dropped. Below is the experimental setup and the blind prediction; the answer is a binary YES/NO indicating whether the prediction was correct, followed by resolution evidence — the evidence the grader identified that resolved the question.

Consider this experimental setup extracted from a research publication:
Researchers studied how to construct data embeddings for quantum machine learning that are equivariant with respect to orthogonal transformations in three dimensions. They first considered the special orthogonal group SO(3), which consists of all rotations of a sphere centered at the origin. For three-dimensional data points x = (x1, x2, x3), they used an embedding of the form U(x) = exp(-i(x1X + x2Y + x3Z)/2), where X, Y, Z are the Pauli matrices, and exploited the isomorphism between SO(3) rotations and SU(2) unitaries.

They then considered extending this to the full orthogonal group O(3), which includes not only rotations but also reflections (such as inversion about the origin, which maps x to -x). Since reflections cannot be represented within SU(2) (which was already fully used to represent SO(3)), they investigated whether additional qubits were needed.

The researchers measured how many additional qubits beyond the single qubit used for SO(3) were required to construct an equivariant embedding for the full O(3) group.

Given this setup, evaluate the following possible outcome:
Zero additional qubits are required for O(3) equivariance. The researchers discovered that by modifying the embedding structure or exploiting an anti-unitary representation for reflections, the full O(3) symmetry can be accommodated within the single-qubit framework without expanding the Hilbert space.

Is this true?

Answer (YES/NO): NO